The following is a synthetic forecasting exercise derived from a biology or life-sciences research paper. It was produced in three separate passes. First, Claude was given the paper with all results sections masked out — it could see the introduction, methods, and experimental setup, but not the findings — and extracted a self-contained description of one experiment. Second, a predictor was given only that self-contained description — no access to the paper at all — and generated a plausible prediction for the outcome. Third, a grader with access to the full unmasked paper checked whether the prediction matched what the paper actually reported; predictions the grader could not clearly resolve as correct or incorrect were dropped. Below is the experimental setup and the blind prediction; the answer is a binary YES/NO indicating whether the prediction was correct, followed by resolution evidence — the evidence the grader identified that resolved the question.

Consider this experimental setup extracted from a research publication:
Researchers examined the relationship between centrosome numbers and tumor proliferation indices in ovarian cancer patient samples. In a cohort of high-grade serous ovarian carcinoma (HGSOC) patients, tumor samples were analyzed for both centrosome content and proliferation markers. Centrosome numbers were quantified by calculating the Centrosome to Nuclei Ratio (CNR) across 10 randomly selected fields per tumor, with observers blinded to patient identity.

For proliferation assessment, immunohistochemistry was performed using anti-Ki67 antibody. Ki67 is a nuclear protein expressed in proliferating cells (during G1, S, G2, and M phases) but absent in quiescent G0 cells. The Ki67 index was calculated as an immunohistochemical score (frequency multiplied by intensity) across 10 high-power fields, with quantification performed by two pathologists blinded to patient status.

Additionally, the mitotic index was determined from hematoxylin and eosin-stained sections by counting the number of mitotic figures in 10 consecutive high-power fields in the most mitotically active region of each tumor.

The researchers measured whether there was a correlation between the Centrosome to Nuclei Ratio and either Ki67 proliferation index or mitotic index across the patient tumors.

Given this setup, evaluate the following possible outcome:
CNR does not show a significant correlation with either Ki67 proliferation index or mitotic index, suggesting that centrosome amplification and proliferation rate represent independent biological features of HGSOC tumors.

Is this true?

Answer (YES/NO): YES